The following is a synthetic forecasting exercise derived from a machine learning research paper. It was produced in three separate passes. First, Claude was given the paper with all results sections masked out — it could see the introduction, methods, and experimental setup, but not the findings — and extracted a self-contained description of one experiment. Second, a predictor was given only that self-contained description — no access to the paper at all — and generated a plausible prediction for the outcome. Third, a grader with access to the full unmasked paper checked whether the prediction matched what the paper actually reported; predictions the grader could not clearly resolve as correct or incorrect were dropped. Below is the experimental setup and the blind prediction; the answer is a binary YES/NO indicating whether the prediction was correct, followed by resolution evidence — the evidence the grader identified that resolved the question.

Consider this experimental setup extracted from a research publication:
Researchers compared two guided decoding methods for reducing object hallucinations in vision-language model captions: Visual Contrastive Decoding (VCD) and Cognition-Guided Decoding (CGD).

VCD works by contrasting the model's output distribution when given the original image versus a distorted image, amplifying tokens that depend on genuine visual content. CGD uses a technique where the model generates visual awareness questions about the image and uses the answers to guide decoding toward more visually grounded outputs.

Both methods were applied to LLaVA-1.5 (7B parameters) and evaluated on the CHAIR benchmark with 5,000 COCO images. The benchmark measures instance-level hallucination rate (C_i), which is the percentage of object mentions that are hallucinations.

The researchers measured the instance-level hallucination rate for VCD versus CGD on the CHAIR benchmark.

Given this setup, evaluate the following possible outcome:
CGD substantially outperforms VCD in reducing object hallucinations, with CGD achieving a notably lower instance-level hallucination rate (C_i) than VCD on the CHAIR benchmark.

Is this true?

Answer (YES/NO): YES